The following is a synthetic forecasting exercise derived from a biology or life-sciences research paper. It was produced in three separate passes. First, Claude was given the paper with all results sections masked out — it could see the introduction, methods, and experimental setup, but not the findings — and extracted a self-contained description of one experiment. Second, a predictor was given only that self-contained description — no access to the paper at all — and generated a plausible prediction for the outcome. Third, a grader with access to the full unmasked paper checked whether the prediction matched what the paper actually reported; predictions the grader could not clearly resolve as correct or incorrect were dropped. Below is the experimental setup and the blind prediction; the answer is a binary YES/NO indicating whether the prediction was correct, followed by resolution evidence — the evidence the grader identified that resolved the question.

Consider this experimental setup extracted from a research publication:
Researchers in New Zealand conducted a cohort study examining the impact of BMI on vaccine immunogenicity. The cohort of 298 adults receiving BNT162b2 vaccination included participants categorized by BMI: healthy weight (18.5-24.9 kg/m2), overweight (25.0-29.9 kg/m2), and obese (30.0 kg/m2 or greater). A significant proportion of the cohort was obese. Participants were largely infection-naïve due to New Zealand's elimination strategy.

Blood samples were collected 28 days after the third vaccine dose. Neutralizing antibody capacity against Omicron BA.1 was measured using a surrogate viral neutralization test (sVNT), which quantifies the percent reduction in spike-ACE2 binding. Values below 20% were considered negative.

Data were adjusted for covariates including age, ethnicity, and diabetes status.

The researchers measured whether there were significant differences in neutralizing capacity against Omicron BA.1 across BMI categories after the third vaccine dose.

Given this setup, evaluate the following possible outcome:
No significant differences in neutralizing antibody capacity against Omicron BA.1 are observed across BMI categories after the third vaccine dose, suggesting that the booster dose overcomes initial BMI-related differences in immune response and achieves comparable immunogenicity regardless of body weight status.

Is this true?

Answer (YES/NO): YES